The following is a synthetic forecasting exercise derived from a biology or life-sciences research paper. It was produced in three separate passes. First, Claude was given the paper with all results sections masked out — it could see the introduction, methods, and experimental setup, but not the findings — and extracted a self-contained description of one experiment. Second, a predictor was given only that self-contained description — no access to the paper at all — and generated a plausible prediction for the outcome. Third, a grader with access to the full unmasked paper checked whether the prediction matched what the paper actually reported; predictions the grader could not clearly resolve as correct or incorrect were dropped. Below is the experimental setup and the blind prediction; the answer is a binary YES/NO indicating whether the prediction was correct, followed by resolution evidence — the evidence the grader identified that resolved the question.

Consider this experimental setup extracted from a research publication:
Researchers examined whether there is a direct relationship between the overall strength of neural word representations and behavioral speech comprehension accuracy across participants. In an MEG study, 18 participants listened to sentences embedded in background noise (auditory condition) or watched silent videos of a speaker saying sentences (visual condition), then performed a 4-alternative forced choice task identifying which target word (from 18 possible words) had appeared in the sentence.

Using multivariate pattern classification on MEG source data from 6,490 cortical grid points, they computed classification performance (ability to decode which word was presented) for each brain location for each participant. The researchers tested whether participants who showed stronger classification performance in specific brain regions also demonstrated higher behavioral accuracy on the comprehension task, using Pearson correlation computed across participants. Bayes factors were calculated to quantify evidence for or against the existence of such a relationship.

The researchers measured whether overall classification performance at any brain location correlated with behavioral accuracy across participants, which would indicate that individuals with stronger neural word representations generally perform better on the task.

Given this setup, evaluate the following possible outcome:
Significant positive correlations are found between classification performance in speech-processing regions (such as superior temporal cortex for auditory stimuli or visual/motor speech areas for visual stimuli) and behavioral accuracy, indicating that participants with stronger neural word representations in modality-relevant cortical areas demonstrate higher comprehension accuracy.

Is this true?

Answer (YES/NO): NO